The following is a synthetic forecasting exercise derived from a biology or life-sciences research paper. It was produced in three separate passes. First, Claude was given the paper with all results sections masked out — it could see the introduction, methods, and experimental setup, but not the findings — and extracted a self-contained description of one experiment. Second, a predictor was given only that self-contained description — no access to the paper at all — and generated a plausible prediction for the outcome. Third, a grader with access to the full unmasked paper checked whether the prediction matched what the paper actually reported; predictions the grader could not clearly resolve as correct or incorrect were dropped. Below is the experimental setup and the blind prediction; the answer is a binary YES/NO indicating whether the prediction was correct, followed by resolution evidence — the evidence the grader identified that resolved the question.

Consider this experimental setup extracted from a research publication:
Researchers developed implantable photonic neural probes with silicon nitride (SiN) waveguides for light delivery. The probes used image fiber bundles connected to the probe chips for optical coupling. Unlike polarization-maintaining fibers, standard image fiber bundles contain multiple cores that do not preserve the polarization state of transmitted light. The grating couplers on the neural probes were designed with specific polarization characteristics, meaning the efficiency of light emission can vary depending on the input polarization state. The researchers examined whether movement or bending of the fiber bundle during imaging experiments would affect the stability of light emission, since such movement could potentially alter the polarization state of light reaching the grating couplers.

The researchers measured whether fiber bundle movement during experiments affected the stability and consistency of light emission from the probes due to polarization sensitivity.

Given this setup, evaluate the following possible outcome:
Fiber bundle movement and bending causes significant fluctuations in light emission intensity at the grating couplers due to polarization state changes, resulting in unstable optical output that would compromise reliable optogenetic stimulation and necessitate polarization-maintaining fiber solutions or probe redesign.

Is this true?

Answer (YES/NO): YES